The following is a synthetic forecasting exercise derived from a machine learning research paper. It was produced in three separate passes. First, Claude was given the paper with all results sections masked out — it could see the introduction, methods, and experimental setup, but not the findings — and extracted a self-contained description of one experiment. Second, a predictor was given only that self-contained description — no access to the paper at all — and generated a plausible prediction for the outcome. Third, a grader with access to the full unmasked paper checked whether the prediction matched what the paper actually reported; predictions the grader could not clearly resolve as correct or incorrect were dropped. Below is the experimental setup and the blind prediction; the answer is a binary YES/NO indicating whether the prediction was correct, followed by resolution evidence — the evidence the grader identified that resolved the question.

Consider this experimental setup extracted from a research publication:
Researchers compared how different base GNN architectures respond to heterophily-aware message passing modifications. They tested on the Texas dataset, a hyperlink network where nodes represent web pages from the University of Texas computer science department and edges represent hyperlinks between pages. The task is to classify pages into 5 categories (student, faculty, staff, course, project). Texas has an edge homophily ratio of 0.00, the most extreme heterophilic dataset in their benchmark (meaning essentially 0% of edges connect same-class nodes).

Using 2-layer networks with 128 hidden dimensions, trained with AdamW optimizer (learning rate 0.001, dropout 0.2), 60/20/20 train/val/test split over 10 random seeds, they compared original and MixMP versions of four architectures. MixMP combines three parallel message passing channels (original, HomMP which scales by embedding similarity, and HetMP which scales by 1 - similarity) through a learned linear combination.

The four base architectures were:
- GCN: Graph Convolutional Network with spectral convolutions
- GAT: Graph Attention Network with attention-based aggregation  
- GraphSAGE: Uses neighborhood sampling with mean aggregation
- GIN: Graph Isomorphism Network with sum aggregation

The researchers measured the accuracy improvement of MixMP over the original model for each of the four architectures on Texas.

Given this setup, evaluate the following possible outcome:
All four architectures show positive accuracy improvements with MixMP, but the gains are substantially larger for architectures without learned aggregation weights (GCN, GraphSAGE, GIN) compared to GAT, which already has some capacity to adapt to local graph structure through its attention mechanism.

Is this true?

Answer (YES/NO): NO